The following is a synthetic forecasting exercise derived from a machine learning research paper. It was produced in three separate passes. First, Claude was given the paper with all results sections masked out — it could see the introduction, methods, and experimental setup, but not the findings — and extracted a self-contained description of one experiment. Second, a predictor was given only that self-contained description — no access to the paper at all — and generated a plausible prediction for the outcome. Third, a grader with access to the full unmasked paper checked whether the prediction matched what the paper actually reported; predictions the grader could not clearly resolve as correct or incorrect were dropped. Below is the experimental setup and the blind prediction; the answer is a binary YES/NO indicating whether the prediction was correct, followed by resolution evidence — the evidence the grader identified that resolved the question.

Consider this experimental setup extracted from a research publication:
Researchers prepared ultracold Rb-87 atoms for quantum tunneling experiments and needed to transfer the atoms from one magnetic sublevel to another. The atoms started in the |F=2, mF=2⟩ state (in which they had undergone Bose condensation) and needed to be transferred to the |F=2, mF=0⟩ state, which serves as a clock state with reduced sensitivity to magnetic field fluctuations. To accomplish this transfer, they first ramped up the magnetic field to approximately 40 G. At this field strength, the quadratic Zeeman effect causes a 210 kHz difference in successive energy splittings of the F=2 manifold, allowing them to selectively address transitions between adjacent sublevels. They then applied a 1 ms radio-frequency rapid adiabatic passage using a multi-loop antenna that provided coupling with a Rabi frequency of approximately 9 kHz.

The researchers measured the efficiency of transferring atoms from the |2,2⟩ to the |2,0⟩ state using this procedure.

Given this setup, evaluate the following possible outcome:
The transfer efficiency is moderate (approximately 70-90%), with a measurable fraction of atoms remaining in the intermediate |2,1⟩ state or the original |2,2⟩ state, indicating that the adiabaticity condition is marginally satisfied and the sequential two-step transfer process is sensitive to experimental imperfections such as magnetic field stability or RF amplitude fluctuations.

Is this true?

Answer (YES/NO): NO